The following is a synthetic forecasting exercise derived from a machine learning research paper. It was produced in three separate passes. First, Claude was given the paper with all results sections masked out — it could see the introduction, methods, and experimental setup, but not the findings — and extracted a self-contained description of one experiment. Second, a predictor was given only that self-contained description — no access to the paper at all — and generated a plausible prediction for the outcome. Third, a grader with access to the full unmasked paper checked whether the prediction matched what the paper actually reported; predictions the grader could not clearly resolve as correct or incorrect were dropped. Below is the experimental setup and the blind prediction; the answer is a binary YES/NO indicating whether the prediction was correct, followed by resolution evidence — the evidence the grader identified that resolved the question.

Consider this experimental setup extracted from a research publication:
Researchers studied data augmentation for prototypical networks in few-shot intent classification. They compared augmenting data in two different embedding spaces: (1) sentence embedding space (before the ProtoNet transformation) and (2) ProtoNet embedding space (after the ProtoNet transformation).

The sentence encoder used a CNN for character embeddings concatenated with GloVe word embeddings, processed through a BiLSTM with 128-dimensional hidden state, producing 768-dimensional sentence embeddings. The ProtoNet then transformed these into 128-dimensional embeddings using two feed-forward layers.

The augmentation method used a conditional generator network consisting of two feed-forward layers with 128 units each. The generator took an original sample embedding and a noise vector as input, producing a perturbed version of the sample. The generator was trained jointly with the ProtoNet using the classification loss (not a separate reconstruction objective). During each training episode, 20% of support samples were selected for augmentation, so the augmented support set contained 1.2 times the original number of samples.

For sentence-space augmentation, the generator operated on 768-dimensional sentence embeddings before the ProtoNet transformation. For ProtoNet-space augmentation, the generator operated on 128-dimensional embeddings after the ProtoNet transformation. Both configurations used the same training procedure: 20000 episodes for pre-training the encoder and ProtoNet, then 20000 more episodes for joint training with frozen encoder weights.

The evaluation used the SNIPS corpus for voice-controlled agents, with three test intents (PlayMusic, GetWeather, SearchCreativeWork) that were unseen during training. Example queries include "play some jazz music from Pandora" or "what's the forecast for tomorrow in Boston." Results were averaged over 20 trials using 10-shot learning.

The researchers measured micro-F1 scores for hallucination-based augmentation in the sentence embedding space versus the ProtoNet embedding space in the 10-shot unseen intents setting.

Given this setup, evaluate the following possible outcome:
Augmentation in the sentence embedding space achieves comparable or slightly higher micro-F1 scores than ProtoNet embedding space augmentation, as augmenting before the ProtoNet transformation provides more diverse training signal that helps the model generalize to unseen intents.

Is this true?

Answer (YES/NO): NO